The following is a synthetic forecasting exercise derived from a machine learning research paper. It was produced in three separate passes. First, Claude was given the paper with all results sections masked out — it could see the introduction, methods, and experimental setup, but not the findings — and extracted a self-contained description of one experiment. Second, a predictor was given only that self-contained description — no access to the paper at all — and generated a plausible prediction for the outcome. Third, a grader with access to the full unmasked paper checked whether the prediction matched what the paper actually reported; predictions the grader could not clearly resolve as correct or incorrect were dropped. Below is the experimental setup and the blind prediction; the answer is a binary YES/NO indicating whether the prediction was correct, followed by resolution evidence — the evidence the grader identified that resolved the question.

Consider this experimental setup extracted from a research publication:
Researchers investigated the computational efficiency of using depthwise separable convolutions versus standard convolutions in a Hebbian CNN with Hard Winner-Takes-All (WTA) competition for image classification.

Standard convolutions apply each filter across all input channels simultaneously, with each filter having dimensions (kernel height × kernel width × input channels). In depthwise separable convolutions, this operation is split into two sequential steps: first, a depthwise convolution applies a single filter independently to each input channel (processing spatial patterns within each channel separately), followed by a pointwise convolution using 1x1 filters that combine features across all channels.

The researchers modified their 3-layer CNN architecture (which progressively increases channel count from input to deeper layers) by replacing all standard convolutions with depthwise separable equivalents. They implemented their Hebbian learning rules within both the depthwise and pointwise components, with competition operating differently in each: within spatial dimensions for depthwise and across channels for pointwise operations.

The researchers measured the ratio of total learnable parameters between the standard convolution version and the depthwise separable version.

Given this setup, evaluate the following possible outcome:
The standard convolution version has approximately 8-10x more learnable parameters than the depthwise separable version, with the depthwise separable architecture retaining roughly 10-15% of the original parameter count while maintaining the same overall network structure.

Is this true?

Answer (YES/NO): NO